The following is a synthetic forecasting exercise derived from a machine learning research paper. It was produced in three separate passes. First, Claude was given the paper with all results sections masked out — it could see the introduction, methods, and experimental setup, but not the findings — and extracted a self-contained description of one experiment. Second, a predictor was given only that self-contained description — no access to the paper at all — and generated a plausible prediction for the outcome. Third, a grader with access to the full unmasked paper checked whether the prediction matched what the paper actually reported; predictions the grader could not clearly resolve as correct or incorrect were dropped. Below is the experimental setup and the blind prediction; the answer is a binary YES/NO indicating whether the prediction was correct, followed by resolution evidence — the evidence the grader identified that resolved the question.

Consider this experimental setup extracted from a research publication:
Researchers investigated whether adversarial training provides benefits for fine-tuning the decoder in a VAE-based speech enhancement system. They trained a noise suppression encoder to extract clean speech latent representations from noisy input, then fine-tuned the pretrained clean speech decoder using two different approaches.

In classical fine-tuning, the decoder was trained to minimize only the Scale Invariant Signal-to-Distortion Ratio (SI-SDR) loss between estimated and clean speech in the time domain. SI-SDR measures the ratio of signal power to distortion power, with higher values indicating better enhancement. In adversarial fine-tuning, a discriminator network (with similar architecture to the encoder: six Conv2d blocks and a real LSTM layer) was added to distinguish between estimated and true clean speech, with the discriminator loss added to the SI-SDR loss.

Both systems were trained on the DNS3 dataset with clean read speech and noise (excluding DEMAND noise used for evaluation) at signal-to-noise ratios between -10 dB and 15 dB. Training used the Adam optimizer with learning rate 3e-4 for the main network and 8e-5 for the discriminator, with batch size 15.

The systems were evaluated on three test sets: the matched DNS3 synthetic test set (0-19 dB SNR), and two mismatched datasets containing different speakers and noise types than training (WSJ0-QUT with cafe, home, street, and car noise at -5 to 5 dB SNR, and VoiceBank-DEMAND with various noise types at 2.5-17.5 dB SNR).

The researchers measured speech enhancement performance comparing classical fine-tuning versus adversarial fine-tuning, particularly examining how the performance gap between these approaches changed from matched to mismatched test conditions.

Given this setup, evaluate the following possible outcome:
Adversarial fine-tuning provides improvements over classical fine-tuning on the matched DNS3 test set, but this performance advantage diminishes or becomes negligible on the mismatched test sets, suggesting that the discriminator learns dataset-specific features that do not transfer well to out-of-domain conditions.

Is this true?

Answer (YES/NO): YES